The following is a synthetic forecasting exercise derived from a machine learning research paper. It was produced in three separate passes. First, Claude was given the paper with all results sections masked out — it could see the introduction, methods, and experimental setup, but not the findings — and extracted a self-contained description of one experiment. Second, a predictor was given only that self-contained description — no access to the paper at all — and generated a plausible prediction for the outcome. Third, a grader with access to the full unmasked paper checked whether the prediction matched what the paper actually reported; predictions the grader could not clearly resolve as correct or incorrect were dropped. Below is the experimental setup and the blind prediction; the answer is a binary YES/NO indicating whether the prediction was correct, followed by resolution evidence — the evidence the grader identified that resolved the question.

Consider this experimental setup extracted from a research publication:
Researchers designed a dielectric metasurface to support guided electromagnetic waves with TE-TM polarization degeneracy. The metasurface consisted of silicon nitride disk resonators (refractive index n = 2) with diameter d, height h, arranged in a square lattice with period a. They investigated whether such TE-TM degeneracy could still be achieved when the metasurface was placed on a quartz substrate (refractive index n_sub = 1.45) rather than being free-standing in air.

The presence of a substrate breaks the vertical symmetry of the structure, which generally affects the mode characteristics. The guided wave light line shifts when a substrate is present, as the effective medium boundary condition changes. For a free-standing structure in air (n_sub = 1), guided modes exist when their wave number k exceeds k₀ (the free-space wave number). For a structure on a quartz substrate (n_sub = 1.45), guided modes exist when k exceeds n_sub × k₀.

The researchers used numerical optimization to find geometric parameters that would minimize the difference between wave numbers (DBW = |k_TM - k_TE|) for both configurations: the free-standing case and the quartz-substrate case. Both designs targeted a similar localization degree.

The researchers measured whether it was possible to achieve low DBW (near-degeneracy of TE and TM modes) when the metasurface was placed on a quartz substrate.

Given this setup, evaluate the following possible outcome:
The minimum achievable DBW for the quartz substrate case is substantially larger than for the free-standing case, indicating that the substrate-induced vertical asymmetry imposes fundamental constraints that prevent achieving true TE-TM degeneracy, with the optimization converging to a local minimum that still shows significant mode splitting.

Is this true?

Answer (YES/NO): NO